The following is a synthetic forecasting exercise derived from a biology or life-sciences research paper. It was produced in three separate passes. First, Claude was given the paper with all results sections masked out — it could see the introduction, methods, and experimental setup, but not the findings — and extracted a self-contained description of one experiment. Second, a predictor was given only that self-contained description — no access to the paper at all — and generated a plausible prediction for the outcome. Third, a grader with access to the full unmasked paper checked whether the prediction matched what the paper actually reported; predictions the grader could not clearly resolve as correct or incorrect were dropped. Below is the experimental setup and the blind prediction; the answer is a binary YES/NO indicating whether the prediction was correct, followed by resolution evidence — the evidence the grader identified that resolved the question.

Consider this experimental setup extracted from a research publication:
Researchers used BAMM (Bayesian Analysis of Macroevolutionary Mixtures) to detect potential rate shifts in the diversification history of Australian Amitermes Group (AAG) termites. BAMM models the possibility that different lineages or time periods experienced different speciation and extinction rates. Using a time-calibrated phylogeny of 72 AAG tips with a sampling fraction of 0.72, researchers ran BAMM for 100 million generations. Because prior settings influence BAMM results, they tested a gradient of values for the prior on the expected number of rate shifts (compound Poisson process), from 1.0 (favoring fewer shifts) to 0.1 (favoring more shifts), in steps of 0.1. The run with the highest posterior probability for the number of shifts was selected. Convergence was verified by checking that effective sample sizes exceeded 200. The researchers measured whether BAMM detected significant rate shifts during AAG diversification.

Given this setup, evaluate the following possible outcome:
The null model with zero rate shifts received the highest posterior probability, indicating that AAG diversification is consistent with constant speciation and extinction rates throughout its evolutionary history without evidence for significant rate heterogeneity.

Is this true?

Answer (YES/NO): NO